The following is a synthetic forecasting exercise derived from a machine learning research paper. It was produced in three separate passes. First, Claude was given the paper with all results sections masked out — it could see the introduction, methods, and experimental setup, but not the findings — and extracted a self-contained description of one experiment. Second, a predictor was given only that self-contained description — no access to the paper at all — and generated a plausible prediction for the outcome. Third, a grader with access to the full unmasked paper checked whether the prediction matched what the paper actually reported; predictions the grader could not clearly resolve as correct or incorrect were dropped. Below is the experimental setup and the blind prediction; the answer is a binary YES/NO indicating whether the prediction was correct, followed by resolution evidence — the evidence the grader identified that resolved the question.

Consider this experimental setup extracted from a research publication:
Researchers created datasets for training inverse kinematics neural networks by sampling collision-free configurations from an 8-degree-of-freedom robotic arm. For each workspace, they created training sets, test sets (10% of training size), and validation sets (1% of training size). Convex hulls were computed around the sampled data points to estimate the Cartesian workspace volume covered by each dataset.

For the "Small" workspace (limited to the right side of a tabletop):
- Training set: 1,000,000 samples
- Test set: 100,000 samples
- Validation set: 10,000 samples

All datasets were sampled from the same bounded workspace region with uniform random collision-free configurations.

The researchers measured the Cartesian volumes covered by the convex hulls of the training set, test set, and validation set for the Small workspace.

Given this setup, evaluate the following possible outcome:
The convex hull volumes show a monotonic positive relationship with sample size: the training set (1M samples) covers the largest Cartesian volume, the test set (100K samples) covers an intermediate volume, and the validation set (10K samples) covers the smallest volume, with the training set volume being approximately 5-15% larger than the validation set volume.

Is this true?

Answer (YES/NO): NO